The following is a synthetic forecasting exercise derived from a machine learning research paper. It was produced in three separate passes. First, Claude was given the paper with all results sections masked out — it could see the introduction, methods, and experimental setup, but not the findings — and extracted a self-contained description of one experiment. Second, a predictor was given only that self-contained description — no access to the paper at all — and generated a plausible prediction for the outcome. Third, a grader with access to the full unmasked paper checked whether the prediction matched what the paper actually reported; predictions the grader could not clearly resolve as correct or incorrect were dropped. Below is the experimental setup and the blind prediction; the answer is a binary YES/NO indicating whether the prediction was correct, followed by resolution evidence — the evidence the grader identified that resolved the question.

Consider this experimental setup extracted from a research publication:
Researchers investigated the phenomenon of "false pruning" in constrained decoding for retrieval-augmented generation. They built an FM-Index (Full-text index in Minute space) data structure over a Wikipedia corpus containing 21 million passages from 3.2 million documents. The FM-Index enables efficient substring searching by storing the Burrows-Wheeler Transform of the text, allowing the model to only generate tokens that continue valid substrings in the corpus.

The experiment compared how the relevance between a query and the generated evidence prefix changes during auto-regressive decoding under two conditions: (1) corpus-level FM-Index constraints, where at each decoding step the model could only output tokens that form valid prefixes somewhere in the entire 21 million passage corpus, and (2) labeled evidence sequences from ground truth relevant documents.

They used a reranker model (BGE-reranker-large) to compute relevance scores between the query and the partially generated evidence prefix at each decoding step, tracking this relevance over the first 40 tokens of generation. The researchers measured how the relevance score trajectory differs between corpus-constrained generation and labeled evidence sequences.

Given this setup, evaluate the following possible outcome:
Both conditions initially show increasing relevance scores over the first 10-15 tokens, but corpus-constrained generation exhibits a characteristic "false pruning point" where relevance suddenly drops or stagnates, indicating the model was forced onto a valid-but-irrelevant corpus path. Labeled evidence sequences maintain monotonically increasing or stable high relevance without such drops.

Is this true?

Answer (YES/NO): NO